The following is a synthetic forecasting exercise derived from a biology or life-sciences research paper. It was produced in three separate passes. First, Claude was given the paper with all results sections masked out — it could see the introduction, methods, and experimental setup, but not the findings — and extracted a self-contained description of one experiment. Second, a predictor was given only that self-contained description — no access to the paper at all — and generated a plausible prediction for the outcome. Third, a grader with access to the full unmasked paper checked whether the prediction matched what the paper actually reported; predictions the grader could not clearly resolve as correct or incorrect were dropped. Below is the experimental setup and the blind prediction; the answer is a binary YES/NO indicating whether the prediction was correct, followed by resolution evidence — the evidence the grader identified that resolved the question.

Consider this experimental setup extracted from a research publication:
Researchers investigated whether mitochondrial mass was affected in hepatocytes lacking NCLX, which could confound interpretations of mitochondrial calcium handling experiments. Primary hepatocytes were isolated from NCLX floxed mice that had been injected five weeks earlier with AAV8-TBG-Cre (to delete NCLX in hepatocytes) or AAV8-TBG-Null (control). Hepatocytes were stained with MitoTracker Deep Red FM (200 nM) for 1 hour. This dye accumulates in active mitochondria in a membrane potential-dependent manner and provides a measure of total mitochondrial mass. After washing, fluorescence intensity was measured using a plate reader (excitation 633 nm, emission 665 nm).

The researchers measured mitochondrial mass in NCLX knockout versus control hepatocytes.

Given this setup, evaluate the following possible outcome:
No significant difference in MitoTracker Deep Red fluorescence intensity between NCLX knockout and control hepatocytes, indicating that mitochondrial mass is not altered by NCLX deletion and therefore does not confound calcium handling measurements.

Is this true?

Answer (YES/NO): YES